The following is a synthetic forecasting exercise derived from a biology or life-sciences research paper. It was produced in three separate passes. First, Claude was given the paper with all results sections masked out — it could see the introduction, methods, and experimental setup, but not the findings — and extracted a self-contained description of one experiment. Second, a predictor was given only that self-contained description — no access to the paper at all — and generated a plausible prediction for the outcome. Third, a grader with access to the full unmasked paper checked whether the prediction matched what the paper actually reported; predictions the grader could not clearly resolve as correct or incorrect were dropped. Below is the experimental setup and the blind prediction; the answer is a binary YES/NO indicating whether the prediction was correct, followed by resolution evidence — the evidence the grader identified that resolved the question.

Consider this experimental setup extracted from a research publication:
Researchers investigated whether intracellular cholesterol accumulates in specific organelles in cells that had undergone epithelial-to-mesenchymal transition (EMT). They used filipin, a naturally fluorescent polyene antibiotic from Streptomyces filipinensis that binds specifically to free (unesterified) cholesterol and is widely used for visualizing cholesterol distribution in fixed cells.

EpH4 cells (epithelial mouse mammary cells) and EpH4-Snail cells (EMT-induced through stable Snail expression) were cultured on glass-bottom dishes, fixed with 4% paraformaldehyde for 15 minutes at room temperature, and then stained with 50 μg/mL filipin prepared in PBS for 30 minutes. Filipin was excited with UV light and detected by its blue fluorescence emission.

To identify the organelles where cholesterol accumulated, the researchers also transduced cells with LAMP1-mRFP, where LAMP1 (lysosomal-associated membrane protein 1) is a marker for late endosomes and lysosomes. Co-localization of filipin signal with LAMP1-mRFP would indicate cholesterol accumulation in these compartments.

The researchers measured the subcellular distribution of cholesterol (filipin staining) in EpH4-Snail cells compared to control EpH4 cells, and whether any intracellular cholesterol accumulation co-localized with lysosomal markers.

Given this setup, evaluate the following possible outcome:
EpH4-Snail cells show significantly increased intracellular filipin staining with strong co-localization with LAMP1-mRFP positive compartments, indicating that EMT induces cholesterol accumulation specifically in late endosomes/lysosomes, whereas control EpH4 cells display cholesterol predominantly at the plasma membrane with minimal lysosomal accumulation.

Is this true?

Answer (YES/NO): YES